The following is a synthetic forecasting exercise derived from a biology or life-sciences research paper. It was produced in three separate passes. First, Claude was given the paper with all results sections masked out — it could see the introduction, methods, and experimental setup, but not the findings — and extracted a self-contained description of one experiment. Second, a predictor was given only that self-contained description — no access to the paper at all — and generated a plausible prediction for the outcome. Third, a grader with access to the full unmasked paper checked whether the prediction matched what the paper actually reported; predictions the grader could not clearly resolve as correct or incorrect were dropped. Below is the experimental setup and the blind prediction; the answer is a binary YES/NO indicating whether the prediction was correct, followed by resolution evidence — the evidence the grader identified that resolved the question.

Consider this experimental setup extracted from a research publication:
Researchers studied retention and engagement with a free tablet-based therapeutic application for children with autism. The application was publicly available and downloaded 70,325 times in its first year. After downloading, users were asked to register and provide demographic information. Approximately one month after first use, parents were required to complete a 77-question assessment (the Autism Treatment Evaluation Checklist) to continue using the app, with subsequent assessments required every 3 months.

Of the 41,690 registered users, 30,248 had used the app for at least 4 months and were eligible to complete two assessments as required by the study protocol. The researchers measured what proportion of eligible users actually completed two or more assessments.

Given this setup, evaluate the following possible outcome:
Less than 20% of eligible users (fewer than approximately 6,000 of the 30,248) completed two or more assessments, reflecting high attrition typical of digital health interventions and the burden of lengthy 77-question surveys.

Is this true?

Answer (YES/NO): YES